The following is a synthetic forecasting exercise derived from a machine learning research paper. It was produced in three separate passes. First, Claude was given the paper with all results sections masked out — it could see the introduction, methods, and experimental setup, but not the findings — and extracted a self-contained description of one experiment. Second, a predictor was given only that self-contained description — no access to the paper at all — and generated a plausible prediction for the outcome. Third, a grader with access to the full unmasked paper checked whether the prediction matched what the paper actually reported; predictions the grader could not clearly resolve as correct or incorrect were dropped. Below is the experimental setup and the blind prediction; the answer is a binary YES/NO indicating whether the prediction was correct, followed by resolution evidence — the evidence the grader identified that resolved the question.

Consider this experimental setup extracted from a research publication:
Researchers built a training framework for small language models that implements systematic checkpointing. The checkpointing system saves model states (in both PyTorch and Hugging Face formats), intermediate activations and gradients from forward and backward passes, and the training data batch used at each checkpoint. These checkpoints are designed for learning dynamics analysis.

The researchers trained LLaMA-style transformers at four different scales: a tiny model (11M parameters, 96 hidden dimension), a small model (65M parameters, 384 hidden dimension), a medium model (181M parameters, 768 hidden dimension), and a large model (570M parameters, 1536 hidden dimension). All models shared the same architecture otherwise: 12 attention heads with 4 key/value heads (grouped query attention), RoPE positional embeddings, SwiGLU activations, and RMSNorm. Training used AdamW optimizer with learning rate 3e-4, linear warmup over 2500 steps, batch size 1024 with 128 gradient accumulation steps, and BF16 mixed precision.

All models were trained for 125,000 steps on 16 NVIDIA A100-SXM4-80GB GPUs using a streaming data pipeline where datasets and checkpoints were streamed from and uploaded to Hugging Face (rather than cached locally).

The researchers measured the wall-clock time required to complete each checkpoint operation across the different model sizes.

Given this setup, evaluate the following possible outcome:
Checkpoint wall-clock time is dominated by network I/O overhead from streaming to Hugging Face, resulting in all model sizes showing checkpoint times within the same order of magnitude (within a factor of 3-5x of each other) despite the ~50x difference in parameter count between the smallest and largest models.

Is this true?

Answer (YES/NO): NO